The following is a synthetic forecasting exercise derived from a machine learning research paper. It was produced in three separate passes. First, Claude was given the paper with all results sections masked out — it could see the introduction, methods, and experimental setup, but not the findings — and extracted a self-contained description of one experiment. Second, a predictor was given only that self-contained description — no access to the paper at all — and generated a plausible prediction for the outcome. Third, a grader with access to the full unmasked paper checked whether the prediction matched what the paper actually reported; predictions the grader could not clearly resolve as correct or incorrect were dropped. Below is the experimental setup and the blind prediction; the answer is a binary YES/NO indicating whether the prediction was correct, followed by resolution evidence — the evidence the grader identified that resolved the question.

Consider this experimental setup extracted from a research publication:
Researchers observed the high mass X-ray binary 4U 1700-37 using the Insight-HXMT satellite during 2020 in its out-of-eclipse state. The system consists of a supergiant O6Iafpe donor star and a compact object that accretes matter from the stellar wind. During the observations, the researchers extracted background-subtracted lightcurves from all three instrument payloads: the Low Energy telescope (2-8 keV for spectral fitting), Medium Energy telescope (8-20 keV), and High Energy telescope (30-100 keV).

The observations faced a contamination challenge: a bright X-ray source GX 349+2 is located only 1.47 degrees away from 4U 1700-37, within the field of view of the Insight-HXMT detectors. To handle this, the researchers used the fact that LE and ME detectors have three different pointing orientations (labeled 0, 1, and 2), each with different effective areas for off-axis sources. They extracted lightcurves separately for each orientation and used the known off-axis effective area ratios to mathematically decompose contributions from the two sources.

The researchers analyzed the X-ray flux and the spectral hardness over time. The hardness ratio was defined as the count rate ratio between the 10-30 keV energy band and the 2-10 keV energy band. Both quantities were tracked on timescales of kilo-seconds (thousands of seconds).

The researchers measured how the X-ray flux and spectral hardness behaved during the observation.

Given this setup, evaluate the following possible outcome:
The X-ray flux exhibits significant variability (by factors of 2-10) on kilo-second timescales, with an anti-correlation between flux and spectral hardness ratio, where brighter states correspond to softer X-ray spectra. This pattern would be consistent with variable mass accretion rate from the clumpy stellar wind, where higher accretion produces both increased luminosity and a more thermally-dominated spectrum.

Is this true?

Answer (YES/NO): NO